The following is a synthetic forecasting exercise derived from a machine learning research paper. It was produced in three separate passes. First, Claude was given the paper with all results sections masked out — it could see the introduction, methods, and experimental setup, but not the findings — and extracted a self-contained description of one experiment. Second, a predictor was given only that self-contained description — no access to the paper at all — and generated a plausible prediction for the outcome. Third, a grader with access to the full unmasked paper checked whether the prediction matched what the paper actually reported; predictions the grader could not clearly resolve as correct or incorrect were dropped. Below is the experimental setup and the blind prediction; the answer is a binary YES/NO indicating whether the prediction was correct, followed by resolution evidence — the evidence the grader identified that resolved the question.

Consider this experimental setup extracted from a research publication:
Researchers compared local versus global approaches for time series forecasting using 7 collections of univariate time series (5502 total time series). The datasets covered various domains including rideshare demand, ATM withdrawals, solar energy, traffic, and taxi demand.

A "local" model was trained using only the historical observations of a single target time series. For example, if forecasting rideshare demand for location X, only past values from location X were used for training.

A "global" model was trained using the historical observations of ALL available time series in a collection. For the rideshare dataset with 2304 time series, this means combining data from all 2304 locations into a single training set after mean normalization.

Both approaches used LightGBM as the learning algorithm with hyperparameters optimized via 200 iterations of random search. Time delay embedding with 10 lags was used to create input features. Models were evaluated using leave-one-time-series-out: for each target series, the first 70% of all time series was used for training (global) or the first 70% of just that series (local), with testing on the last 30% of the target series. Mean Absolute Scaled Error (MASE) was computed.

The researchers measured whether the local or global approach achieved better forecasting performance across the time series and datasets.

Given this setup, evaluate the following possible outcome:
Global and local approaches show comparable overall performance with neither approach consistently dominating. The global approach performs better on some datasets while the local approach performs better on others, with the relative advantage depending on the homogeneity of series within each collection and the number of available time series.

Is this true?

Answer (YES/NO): NO